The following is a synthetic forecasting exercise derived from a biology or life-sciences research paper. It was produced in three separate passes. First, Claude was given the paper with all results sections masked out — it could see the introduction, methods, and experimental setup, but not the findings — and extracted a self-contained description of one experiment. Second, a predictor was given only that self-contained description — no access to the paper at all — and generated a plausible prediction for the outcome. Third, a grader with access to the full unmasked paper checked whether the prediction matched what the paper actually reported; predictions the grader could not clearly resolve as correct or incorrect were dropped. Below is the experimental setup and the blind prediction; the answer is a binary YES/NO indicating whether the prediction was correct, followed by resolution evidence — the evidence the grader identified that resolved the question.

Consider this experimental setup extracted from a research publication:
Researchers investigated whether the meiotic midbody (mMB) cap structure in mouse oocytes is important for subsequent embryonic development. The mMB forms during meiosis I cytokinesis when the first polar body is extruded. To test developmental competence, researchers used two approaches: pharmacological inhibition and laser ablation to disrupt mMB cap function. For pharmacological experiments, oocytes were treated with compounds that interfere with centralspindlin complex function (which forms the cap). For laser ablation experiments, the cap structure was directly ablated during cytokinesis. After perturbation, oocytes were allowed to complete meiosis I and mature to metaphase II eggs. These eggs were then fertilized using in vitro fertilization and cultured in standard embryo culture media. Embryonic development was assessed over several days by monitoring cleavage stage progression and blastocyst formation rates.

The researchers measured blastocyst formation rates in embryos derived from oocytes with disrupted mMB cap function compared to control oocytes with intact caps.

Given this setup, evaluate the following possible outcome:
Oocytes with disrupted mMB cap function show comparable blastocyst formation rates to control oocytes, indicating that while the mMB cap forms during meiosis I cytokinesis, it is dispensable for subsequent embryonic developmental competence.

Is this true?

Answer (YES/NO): NO